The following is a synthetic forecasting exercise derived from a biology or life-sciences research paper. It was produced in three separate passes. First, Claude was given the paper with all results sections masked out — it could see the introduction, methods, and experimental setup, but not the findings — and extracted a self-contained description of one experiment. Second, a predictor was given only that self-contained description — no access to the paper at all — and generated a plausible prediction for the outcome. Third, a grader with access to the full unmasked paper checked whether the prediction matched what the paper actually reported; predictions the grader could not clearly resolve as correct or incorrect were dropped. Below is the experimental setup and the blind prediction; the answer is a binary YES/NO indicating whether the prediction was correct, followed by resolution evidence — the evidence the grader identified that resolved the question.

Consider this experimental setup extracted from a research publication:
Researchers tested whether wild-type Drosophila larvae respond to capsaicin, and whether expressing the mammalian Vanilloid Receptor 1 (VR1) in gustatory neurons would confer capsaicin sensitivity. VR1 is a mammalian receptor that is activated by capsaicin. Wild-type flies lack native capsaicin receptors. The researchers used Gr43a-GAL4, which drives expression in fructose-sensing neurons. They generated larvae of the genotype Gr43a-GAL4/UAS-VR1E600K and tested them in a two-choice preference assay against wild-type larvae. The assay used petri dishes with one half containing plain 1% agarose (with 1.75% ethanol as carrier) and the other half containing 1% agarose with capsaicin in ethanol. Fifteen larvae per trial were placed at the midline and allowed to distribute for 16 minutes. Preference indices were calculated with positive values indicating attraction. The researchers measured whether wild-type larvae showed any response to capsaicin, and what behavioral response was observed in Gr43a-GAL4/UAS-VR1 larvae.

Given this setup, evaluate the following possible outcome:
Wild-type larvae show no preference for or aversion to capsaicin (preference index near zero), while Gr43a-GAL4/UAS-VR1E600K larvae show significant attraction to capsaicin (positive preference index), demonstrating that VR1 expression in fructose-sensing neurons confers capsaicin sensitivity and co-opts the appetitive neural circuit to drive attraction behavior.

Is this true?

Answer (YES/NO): YES